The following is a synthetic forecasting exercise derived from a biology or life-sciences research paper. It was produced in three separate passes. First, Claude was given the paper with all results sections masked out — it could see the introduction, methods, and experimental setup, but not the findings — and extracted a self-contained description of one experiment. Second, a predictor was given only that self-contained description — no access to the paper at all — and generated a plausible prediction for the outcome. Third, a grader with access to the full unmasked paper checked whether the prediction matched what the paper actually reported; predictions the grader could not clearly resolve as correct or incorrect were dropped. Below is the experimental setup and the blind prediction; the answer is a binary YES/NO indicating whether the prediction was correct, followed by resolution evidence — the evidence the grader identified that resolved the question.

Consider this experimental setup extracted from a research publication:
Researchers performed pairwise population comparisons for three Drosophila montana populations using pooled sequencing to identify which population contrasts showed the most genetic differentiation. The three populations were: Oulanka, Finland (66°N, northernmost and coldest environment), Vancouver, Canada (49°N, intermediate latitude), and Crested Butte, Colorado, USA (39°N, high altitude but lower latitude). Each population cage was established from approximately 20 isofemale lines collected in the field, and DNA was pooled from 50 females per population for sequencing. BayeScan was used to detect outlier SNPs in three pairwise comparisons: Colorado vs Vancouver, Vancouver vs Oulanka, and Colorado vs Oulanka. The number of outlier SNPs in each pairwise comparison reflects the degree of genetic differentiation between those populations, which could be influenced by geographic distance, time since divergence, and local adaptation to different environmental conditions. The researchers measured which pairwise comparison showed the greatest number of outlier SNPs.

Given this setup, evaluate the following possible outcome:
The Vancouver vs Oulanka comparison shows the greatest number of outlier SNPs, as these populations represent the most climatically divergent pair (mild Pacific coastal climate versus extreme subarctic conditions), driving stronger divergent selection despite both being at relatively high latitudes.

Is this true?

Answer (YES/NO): NO